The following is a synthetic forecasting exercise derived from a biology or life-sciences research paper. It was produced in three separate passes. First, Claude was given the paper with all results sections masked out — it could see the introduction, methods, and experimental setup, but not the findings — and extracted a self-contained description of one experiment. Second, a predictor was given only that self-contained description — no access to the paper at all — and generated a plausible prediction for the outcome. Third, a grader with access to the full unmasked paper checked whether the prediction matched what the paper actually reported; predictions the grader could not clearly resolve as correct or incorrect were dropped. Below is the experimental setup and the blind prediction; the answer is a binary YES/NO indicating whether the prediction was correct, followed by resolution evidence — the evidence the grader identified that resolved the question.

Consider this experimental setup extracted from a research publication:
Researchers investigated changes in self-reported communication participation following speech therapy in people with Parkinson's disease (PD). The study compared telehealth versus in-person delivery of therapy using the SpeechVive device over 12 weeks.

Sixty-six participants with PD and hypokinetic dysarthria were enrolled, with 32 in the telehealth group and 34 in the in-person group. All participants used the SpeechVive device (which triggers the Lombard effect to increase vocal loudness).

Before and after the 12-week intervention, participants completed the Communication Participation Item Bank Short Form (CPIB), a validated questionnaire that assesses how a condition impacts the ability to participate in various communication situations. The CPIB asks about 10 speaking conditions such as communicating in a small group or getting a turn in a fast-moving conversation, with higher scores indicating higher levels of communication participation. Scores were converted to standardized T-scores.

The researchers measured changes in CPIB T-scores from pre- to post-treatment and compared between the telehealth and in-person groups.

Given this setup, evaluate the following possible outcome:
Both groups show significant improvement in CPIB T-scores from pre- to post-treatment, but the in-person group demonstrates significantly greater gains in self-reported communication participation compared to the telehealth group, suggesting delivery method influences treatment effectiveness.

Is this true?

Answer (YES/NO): NO